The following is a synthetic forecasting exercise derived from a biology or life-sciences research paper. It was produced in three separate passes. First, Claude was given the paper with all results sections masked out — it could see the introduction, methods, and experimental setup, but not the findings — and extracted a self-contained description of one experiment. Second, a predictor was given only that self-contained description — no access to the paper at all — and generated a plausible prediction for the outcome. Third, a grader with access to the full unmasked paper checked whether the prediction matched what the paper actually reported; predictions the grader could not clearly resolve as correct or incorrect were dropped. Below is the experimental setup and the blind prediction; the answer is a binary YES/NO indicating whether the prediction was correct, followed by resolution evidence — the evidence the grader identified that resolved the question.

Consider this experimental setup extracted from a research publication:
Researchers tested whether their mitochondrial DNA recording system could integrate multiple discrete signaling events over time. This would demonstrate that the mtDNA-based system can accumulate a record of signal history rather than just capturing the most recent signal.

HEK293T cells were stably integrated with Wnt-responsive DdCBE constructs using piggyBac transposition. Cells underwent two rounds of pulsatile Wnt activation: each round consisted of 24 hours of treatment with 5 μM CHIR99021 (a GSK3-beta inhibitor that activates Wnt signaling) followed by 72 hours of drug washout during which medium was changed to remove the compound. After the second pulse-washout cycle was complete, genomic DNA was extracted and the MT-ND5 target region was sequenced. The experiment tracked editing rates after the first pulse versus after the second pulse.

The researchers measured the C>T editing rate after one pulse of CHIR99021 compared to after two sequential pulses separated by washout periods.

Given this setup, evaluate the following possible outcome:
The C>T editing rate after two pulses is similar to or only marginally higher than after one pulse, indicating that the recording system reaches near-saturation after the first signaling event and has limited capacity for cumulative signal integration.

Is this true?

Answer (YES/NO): NO